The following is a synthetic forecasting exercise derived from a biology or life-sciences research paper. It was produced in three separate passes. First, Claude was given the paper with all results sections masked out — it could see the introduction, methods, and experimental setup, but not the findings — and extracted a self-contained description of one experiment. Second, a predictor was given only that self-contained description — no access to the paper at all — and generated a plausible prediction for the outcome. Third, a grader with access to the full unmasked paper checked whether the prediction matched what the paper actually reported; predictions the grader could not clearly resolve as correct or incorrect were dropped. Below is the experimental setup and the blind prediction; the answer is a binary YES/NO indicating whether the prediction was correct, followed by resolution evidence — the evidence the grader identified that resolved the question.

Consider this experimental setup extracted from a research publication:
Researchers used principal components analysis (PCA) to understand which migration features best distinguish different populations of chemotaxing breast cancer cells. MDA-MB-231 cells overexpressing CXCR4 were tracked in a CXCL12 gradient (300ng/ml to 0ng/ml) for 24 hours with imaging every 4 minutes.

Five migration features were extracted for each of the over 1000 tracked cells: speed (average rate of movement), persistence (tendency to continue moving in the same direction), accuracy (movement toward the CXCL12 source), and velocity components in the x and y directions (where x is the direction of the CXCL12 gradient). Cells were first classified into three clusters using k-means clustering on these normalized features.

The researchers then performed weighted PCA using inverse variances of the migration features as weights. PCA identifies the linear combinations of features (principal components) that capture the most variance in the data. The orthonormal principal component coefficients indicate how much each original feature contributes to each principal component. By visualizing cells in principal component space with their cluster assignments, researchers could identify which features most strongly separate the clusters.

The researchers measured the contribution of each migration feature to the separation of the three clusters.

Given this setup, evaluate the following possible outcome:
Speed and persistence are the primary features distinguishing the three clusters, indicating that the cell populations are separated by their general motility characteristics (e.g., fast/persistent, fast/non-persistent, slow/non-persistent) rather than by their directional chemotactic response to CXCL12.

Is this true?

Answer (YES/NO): NO